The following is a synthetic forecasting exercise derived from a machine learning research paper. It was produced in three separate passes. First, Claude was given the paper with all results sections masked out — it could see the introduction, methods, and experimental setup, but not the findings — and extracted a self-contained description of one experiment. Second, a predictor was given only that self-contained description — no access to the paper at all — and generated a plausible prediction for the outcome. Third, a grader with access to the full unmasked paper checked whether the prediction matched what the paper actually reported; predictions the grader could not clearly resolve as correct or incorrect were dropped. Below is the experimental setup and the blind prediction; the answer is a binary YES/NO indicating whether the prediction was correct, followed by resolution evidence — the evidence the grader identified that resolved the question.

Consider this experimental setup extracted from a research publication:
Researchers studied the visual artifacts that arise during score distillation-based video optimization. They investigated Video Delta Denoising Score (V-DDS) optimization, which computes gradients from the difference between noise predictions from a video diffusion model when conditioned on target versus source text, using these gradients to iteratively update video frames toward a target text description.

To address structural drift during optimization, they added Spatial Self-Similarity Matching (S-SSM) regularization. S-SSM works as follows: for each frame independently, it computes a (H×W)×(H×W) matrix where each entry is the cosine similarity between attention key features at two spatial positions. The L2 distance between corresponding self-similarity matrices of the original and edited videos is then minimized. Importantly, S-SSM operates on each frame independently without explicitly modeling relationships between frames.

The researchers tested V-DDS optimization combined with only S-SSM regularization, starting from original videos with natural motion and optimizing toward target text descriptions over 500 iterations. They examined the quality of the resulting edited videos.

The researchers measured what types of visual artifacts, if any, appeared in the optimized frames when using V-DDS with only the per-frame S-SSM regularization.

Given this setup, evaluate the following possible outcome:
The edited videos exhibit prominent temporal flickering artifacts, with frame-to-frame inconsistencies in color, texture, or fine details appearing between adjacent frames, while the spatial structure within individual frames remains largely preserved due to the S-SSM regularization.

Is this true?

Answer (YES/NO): YES